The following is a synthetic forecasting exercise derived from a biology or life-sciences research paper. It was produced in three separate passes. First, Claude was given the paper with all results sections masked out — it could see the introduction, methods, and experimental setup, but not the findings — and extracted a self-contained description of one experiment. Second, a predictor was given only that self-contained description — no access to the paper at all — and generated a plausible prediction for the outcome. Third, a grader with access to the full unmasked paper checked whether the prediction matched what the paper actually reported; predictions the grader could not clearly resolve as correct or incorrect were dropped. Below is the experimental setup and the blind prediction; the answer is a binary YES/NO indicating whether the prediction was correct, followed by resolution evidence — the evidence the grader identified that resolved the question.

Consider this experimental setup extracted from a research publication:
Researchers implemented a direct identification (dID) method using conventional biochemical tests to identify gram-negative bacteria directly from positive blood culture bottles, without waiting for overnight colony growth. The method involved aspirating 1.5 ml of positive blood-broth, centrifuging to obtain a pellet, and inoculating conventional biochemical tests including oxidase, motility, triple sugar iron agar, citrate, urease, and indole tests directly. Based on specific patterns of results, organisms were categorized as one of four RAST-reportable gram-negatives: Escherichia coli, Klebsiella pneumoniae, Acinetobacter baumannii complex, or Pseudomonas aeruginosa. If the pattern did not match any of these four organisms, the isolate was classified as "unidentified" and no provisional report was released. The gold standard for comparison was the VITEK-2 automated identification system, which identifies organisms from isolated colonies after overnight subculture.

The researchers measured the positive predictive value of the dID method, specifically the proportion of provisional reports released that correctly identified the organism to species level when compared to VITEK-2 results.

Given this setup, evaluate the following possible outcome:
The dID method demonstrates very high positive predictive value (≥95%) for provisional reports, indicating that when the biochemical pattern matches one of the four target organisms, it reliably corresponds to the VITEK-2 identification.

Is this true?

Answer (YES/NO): NO